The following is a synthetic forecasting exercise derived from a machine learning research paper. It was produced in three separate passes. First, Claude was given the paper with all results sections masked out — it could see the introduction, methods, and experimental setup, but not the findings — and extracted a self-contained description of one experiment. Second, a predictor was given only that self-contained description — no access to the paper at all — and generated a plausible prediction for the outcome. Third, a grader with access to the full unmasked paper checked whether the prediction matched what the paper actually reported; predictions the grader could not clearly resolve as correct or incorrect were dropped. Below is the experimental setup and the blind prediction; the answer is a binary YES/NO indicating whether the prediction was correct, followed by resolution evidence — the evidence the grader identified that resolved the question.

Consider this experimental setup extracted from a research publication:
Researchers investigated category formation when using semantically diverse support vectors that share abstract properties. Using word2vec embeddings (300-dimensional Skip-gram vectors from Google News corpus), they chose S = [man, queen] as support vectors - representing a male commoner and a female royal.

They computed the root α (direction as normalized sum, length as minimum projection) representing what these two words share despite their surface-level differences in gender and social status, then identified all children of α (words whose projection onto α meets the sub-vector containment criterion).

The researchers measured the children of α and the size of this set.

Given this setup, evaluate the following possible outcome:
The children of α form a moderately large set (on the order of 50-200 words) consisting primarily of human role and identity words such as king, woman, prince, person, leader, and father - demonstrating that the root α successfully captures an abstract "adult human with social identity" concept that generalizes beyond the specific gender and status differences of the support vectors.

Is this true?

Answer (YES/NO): NO